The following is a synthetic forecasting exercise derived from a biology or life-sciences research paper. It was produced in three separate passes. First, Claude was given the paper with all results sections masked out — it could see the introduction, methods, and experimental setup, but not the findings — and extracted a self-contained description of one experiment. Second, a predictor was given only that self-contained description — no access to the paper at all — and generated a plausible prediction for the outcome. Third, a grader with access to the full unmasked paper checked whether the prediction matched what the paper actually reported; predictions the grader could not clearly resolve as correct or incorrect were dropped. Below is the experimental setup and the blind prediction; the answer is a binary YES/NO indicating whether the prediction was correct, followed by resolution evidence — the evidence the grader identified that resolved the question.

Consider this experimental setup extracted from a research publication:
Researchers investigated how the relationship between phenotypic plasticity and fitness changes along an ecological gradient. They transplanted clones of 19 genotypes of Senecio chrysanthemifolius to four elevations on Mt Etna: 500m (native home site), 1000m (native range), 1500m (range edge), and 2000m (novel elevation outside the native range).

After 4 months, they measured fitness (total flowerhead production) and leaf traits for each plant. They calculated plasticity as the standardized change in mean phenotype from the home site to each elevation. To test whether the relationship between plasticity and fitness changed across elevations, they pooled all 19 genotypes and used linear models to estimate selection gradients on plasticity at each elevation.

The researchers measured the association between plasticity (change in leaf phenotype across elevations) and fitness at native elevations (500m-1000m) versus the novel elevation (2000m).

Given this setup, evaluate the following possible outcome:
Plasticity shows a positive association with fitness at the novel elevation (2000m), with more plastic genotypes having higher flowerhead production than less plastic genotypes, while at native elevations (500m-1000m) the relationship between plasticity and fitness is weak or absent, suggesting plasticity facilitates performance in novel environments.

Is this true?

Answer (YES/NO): NO